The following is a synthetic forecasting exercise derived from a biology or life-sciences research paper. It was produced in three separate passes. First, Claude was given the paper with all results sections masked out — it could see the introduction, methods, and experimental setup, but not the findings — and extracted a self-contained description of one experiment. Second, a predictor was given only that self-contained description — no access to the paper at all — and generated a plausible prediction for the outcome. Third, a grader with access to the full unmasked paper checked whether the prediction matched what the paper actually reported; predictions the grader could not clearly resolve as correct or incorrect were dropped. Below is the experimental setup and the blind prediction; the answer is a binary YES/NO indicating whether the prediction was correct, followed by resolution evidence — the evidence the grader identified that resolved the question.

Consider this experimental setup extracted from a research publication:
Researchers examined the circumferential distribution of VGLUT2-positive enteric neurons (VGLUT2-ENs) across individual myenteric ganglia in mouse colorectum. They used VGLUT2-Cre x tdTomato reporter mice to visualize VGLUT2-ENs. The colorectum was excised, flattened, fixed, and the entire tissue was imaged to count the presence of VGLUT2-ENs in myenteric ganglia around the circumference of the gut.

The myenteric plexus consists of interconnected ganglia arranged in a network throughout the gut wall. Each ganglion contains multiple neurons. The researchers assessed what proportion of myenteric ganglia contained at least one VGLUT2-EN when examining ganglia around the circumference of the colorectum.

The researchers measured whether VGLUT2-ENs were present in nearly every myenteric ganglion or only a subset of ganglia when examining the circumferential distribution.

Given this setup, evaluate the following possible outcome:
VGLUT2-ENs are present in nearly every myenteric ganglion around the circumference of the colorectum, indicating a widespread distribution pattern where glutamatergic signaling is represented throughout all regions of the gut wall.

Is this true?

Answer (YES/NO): YES